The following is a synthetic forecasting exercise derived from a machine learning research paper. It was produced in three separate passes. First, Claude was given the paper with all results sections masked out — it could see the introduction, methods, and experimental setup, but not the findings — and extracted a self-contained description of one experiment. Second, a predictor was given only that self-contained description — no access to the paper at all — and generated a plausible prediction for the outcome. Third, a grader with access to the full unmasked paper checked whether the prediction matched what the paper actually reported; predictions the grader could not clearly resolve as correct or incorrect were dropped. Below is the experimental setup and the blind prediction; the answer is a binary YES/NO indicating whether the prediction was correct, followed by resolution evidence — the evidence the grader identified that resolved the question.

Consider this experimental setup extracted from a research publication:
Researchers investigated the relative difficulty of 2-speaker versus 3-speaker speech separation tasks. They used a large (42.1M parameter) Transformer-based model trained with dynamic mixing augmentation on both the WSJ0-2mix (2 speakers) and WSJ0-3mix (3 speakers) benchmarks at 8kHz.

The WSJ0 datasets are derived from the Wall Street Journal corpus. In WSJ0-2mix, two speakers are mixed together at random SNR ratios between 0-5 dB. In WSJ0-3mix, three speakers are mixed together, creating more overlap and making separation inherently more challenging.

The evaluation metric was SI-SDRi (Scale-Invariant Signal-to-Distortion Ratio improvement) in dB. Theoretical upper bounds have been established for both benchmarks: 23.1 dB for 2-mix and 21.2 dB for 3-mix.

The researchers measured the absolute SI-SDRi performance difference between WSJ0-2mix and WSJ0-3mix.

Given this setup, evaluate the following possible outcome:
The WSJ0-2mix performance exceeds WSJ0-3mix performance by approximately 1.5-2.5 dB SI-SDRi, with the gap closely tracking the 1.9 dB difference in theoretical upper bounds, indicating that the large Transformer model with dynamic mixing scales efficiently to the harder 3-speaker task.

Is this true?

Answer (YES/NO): YES